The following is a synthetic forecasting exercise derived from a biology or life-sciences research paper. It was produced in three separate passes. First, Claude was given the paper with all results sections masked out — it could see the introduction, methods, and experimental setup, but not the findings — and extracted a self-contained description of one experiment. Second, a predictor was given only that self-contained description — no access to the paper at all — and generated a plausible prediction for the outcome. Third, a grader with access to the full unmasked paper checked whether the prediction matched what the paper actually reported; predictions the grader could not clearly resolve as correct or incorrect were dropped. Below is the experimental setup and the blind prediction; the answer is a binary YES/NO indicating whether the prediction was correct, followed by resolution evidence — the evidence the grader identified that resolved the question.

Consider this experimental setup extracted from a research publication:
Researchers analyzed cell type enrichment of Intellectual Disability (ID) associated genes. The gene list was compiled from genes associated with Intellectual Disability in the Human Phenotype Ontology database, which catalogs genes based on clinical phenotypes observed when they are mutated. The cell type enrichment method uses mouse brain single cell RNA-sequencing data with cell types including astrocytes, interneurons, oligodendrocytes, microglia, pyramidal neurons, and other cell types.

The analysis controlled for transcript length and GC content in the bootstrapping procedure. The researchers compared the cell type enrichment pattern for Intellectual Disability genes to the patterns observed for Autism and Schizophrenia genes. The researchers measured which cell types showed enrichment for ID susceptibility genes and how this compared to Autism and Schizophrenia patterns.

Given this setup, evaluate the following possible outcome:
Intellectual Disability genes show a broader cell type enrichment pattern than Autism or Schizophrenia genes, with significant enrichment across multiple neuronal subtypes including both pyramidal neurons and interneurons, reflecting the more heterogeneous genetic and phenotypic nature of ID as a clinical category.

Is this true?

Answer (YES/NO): YES